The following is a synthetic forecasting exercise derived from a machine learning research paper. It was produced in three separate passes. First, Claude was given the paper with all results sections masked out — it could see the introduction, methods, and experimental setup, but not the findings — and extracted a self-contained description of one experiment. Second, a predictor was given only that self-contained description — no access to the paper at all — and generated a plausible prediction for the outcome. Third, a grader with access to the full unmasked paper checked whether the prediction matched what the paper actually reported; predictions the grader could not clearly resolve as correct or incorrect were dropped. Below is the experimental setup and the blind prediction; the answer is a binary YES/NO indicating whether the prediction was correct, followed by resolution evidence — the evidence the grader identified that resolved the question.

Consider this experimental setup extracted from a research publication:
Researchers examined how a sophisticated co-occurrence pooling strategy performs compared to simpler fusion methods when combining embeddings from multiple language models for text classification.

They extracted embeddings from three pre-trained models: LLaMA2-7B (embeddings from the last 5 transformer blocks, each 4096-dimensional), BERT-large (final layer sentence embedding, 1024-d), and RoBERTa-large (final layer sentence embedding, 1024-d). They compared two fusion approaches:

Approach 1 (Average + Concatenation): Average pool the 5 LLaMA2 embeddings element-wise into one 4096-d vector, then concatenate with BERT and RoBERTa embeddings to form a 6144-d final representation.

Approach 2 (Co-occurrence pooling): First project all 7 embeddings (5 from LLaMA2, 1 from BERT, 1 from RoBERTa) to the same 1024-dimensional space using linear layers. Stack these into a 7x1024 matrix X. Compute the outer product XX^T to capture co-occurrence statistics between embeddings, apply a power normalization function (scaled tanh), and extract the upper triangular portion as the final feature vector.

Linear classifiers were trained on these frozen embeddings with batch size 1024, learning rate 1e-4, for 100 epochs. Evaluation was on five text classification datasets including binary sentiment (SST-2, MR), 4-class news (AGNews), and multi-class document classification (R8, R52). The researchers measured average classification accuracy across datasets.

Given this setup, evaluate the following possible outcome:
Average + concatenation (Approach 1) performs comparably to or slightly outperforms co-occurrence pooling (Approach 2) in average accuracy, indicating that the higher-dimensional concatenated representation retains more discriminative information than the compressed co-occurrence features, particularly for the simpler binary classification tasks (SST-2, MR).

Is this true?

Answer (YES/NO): NO